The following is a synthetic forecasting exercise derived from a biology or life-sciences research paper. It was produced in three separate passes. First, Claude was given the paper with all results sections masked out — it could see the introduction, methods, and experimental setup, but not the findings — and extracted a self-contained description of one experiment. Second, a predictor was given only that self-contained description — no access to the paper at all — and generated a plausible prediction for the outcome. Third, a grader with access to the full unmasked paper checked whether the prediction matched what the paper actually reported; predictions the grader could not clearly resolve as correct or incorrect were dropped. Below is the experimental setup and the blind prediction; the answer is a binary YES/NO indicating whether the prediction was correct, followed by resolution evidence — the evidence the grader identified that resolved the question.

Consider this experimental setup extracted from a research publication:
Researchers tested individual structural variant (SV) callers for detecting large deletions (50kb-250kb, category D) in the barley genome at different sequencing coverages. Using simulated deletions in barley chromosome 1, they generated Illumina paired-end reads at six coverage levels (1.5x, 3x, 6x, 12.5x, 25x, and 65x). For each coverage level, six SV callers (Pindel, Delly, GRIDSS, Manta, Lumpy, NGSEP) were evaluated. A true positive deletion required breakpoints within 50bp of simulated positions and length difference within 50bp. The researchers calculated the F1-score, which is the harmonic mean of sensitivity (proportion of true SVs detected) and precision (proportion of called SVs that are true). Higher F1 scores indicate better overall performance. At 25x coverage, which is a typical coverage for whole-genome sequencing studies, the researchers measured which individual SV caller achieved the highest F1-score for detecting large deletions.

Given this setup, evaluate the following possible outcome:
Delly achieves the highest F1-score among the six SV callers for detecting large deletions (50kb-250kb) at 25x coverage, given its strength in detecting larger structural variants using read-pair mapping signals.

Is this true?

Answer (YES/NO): NO